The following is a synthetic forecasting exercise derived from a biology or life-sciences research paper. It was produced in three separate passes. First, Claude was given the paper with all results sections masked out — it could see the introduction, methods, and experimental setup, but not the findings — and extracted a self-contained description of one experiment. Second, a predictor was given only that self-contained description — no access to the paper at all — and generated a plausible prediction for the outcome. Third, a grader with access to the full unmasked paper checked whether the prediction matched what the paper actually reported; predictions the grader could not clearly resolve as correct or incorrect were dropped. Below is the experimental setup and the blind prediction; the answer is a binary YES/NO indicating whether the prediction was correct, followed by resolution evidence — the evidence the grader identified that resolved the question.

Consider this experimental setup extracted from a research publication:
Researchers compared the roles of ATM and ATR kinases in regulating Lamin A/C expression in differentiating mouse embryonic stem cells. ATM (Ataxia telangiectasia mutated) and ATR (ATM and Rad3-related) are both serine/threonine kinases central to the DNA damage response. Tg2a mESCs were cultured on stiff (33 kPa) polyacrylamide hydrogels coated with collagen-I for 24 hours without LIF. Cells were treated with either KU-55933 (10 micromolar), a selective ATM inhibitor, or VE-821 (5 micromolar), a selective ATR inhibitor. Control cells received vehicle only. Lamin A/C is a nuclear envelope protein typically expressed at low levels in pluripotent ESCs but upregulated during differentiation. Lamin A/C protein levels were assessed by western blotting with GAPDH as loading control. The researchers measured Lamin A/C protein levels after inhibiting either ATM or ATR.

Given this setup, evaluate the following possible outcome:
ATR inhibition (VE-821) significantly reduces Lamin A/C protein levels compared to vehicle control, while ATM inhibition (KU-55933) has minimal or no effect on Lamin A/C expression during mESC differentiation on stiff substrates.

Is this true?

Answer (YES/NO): YES